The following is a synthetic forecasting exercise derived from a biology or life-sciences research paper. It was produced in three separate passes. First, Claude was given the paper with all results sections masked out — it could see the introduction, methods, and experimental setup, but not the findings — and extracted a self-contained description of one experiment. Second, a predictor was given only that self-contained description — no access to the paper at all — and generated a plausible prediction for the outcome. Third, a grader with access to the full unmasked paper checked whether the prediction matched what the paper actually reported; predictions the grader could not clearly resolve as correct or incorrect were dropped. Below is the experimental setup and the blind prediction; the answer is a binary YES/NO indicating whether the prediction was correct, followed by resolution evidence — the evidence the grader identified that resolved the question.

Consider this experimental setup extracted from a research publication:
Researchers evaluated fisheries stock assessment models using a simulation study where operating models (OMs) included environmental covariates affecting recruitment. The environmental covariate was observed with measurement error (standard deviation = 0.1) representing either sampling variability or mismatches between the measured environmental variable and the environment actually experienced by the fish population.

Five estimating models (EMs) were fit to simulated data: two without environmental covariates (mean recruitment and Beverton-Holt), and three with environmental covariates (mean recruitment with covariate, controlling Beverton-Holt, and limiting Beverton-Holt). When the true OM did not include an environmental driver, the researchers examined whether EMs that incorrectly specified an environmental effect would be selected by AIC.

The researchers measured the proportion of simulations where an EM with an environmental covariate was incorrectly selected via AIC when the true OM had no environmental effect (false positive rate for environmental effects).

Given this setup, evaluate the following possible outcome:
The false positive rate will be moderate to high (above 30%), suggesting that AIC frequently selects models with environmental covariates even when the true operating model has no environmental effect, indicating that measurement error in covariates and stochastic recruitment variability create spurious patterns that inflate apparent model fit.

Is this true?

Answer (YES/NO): NO